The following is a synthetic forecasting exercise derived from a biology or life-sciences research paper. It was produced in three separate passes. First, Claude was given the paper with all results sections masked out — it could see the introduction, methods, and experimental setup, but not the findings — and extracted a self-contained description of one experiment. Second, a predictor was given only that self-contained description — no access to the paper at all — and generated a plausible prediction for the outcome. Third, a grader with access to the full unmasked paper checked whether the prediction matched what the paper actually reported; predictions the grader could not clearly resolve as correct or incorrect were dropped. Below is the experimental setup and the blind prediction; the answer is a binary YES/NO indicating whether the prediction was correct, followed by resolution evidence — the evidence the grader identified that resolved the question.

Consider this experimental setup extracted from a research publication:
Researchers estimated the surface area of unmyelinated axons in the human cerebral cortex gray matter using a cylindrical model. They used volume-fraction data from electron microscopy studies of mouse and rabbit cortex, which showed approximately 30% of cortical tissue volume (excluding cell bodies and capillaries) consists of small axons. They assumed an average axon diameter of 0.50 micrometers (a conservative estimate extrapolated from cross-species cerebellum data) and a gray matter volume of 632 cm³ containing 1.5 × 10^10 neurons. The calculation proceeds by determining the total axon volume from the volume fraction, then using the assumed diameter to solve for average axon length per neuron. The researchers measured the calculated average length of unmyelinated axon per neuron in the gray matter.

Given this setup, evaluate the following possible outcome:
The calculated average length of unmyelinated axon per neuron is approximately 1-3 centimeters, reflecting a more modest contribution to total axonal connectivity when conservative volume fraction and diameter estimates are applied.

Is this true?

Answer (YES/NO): NO